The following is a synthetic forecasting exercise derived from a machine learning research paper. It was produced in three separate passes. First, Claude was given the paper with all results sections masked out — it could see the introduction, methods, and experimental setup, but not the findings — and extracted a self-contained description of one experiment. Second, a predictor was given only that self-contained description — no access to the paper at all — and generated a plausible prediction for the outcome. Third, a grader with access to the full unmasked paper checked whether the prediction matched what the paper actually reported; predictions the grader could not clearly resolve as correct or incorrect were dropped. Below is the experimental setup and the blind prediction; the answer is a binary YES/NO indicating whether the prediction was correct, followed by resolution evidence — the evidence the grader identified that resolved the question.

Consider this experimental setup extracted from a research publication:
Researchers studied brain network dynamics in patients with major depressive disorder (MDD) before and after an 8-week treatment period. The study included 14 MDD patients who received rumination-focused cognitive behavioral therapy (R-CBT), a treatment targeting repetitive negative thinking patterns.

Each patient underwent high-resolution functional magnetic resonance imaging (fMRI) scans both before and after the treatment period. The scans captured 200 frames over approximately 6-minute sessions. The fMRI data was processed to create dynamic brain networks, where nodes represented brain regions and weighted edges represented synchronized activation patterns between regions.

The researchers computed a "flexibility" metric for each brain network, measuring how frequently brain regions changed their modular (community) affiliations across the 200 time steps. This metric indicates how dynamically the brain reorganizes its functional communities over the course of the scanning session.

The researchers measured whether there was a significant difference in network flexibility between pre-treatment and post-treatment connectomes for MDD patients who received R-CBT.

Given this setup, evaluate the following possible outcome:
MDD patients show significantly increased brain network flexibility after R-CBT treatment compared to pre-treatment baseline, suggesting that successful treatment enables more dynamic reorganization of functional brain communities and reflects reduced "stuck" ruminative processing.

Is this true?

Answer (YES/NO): NO